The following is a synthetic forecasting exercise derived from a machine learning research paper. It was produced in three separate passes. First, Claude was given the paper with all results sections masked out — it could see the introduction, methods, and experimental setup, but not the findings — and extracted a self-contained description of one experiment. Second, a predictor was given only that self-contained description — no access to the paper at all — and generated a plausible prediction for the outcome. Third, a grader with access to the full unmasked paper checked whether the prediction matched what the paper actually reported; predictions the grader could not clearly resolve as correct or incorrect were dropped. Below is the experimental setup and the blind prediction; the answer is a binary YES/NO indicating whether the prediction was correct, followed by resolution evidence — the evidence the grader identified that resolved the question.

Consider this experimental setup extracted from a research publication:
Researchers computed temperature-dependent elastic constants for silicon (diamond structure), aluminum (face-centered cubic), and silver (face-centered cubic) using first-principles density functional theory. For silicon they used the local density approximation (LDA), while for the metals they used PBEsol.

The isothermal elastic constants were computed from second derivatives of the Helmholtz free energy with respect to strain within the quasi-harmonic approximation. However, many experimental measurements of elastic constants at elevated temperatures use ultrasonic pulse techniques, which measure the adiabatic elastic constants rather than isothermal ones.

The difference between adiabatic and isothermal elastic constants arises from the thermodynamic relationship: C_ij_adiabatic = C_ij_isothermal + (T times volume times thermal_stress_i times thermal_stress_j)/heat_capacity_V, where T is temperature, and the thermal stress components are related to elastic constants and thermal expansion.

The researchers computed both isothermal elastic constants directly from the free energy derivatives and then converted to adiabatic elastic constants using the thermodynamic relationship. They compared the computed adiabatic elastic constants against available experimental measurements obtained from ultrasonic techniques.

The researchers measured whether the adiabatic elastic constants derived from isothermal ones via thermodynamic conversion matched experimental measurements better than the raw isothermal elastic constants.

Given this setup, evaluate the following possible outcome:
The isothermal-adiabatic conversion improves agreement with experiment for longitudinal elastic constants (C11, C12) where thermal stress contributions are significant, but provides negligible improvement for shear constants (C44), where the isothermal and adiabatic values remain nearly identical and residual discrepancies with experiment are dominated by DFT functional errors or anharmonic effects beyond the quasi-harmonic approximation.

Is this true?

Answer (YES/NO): NO